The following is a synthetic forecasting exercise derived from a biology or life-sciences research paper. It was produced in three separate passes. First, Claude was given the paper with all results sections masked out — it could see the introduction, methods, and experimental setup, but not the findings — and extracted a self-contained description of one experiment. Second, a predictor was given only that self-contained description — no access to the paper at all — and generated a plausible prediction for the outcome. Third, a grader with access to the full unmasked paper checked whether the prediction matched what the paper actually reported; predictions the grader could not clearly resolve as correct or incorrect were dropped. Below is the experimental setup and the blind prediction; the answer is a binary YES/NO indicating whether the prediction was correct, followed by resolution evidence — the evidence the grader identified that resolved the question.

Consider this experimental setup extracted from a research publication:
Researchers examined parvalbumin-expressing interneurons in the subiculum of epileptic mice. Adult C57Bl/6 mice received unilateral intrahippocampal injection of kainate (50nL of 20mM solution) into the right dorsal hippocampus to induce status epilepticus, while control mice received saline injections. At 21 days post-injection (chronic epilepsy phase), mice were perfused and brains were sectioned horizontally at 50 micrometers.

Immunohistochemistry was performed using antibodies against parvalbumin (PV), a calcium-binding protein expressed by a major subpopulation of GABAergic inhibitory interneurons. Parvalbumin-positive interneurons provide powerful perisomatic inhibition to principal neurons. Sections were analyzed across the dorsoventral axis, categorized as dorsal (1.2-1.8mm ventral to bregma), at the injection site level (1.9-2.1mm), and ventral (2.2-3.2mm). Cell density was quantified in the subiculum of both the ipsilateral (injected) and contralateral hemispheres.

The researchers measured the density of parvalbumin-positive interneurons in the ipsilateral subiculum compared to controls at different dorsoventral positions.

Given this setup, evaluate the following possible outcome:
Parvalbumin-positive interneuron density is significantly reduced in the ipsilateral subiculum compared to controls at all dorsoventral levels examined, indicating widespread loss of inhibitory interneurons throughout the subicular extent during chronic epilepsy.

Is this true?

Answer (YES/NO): NO